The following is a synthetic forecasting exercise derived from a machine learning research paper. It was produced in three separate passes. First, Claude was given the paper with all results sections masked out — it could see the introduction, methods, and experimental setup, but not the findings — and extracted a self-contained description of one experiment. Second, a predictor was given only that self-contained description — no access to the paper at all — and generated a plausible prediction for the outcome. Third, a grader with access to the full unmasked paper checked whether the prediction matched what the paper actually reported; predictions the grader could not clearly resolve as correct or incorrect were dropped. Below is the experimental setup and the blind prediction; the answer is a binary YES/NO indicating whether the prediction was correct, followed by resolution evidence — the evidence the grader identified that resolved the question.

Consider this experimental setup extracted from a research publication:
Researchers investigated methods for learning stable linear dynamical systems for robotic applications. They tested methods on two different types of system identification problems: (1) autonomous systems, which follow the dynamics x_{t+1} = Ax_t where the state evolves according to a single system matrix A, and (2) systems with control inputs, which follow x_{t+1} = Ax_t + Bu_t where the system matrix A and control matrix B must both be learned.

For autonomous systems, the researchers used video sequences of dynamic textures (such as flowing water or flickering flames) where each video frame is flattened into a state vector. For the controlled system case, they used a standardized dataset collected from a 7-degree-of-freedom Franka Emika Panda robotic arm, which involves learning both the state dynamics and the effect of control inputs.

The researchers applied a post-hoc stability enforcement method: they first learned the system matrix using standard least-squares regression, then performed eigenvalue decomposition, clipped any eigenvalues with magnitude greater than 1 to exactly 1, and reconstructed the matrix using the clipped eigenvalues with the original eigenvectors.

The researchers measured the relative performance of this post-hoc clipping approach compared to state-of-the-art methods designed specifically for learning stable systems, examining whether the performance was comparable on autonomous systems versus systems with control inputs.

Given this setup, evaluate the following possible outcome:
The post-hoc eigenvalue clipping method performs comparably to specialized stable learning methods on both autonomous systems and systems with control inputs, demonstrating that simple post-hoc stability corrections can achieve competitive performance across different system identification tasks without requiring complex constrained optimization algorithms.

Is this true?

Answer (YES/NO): YES